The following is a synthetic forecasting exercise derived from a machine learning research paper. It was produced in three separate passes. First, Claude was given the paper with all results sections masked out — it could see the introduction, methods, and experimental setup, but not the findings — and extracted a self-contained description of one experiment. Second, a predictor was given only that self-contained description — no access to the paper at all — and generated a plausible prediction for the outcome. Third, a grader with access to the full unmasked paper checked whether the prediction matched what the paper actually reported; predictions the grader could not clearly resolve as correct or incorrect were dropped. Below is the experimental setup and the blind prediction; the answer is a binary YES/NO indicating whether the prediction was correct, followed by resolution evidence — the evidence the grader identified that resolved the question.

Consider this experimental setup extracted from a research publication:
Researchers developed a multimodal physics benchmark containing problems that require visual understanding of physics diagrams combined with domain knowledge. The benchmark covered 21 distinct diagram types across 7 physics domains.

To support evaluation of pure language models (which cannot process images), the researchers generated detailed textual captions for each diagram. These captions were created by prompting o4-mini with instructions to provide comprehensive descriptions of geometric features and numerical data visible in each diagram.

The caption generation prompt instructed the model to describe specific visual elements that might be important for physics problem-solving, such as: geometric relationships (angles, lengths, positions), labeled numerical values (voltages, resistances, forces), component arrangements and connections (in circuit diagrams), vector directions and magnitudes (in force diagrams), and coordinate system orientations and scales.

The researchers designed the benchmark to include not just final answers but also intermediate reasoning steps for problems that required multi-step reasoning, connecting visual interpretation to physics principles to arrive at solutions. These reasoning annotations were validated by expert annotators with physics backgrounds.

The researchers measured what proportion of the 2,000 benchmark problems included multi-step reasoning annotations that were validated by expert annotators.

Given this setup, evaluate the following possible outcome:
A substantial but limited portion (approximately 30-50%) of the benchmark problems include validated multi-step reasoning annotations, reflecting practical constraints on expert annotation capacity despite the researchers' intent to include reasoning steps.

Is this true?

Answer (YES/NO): NO